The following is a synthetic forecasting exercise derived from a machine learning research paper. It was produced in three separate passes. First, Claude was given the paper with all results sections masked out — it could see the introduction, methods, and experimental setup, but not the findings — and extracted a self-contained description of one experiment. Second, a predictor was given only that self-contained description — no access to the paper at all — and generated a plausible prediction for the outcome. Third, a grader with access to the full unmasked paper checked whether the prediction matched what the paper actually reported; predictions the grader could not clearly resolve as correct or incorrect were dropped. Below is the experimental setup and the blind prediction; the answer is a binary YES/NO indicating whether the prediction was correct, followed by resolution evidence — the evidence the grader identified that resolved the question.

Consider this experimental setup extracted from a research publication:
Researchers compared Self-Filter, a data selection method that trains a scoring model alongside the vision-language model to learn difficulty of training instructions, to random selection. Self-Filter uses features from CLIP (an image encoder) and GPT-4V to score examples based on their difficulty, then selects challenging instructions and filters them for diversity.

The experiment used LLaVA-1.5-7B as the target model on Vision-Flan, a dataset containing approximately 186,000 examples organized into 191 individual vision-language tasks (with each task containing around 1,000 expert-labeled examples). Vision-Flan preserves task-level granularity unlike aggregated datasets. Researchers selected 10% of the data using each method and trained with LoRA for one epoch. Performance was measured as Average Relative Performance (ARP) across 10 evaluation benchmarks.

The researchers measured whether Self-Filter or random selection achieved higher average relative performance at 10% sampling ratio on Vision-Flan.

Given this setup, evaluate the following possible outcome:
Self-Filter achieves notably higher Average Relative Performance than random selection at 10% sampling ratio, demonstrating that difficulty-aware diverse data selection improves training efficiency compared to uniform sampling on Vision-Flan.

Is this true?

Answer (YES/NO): NO